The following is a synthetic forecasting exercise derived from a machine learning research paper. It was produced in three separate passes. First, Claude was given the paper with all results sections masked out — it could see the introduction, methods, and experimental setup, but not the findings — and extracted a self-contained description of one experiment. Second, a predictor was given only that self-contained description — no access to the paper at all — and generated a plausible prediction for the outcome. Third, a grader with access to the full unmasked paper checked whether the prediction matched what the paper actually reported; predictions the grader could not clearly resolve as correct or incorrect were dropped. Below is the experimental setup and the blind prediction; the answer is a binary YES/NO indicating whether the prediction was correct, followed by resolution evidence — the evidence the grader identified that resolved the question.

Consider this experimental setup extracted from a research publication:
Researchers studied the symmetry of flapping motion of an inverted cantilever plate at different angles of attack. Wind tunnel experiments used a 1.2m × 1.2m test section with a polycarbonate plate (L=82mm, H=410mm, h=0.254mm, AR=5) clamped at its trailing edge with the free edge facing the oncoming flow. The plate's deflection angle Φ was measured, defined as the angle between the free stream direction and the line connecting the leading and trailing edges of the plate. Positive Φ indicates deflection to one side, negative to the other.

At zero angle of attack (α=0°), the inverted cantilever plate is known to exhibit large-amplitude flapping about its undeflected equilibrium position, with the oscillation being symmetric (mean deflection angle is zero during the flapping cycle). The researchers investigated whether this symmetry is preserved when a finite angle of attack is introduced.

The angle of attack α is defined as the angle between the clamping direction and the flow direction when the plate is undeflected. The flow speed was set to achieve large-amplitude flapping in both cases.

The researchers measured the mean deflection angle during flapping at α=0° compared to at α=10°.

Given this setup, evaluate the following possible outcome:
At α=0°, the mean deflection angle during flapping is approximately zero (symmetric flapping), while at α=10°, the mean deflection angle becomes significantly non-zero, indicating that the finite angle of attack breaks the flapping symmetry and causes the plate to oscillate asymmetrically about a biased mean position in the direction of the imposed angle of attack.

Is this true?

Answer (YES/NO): YES